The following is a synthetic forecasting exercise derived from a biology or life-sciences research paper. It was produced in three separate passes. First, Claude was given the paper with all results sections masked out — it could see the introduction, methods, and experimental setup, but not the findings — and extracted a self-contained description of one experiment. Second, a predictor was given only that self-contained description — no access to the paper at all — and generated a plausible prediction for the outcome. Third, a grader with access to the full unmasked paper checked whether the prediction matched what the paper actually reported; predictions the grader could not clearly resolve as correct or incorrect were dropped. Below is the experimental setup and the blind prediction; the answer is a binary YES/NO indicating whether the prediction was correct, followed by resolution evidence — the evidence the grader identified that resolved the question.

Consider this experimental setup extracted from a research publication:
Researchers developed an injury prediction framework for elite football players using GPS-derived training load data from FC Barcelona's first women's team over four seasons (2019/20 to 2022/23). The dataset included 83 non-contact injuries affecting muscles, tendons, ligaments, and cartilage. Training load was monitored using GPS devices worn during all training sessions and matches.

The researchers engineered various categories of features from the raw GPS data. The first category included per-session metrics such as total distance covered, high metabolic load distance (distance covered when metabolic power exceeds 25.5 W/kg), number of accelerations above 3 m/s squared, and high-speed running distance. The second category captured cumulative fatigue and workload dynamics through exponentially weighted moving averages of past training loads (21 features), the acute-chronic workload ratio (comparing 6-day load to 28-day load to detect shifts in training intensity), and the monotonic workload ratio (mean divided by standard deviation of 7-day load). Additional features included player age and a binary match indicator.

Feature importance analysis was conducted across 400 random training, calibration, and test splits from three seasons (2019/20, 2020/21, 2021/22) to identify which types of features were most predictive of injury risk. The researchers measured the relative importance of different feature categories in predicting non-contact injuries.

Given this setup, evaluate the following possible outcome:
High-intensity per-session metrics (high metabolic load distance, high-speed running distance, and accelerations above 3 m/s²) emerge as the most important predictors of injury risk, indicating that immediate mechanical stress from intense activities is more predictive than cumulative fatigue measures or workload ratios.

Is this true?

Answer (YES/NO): NO